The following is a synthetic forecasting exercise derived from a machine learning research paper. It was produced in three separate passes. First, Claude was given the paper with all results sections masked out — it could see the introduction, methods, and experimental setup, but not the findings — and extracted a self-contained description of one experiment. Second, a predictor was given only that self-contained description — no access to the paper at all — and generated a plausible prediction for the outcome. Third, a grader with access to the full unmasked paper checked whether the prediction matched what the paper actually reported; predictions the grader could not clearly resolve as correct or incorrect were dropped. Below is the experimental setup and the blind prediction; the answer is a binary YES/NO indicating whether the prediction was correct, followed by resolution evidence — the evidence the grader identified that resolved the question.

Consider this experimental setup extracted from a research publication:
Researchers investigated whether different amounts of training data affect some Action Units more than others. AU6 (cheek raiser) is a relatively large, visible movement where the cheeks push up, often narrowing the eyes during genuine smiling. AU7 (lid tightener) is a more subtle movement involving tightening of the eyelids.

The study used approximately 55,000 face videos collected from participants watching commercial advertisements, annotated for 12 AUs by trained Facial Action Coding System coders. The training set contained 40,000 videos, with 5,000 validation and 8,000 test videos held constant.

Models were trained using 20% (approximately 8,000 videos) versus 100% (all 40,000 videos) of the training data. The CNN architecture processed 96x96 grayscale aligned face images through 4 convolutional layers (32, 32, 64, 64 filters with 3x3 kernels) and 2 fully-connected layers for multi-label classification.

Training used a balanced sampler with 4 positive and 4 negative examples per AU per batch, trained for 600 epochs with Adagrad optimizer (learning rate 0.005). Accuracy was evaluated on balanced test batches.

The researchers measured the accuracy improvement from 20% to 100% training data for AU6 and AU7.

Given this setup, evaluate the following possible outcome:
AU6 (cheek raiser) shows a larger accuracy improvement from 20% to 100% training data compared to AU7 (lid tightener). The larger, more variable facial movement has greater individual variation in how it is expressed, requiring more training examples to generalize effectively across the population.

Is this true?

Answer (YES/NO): NO